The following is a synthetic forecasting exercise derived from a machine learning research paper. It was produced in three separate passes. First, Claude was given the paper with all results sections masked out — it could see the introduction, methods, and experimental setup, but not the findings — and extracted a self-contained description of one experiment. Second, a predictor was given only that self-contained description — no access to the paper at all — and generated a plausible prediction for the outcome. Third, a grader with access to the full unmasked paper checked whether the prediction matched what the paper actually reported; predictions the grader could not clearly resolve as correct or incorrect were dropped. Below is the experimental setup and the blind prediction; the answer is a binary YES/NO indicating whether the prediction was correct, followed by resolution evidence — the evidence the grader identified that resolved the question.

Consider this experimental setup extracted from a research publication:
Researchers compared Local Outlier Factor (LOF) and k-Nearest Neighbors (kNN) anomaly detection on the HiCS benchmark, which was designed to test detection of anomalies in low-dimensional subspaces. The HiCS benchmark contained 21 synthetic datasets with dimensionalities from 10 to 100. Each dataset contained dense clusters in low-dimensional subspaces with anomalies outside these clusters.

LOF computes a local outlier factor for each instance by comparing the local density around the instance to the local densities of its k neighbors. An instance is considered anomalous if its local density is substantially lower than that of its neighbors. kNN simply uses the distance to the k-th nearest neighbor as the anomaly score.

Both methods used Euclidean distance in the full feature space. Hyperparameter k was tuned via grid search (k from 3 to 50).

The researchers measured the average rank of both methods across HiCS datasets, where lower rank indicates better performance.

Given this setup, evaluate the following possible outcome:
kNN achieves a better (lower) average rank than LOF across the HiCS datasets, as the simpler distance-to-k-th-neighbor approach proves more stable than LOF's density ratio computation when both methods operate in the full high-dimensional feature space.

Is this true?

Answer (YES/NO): YES